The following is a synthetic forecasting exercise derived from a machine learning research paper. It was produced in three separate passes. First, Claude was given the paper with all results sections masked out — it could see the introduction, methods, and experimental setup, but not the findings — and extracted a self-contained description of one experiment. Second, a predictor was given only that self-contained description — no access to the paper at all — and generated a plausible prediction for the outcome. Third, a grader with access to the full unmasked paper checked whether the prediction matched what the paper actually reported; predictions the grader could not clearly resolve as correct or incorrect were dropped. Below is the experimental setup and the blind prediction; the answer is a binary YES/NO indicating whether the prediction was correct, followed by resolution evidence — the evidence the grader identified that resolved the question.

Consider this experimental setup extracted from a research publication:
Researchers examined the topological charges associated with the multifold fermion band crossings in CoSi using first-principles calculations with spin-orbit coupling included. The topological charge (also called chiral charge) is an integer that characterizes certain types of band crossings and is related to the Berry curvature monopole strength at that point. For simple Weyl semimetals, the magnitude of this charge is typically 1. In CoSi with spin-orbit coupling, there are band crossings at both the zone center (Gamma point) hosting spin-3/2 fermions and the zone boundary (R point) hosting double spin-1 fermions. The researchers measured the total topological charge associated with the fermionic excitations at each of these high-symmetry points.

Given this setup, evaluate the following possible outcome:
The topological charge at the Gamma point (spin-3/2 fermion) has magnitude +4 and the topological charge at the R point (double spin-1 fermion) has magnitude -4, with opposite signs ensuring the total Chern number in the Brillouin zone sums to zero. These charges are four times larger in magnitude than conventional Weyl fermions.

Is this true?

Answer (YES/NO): YES